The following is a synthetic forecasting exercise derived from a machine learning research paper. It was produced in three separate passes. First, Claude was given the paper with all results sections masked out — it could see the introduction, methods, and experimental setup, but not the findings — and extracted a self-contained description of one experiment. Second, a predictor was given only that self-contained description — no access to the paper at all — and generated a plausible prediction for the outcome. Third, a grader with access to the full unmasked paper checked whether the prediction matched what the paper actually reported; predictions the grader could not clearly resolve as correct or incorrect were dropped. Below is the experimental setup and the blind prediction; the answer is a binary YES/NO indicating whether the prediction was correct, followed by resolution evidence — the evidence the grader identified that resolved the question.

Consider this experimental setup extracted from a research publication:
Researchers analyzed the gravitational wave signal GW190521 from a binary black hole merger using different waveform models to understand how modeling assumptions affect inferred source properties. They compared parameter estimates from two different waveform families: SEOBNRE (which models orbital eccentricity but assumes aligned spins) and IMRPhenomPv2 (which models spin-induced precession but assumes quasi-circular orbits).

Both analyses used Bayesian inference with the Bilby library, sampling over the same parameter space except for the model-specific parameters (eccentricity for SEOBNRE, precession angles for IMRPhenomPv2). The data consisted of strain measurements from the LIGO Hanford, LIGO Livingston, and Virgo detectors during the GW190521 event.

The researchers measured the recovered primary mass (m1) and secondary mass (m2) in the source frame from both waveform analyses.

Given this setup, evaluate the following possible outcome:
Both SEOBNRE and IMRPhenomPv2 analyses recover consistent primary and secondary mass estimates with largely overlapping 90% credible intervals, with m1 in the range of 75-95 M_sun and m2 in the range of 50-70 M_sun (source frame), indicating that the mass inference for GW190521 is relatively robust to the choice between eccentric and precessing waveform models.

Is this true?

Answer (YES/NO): NO